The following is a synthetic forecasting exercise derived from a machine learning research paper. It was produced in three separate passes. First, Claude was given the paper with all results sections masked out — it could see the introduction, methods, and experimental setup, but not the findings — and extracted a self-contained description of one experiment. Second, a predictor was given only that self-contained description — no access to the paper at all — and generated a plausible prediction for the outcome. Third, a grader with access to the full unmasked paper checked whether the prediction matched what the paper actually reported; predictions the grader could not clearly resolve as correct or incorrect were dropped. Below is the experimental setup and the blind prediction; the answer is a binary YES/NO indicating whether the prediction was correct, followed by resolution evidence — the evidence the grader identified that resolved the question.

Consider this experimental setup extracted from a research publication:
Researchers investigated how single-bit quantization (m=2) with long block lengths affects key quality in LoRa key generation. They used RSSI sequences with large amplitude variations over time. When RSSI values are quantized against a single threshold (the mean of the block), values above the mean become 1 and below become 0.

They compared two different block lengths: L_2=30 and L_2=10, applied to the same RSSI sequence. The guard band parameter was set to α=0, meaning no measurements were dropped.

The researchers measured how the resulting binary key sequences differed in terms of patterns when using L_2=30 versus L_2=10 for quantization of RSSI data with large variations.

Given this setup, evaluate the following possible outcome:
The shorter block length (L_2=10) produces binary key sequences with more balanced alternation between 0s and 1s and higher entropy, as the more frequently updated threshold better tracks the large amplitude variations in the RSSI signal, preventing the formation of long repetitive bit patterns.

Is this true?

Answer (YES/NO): YES